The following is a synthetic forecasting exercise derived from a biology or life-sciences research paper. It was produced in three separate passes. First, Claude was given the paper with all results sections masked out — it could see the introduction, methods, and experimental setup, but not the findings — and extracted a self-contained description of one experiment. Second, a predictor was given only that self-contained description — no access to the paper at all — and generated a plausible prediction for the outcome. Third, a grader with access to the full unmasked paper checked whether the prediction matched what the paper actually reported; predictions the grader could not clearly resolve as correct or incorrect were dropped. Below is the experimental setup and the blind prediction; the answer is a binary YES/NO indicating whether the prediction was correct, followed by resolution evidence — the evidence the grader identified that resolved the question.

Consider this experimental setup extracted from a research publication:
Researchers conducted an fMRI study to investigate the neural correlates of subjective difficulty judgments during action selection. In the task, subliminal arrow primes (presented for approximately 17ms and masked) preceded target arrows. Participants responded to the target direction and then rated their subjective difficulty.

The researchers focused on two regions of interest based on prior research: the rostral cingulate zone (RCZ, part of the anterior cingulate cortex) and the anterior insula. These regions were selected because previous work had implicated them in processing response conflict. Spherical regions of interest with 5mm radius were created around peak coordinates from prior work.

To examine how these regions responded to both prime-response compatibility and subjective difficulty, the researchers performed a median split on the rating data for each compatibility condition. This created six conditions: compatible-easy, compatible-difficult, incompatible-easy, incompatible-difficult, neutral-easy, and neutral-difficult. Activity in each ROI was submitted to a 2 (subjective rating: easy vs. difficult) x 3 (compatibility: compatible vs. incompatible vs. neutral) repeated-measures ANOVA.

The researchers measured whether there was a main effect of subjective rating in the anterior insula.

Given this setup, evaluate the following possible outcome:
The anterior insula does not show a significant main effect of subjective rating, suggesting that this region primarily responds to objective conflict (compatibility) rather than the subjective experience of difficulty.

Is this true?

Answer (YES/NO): NO